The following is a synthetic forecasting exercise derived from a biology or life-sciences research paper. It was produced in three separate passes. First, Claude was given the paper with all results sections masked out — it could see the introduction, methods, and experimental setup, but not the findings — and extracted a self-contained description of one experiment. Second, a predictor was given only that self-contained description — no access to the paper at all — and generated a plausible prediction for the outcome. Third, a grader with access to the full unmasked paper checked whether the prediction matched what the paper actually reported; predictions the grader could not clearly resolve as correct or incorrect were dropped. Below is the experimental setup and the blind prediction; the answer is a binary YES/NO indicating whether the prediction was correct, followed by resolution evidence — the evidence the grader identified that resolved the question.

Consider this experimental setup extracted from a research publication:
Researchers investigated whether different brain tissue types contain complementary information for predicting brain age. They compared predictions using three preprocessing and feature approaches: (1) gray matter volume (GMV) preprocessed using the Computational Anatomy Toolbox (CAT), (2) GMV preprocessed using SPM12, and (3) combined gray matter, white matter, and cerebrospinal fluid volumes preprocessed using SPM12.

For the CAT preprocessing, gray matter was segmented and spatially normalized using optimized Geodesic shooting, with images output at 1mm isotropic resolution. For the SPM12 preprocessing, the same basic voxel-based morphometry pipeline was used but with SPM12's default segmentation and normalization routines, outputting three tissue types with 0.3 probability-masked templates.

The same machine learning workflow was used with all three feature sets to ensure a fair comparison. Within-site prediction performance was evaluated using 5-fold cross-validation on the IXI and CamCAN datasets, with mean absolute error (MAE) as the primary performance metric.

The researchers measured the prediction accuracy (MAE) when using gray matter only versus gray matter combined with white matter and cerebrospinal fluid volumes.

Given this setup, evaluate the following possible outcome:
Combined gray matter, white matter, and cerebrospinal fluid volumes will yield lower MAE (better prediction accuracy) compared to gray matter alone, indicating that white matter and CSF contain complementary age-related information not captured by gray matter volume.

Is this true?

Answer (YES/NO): YES